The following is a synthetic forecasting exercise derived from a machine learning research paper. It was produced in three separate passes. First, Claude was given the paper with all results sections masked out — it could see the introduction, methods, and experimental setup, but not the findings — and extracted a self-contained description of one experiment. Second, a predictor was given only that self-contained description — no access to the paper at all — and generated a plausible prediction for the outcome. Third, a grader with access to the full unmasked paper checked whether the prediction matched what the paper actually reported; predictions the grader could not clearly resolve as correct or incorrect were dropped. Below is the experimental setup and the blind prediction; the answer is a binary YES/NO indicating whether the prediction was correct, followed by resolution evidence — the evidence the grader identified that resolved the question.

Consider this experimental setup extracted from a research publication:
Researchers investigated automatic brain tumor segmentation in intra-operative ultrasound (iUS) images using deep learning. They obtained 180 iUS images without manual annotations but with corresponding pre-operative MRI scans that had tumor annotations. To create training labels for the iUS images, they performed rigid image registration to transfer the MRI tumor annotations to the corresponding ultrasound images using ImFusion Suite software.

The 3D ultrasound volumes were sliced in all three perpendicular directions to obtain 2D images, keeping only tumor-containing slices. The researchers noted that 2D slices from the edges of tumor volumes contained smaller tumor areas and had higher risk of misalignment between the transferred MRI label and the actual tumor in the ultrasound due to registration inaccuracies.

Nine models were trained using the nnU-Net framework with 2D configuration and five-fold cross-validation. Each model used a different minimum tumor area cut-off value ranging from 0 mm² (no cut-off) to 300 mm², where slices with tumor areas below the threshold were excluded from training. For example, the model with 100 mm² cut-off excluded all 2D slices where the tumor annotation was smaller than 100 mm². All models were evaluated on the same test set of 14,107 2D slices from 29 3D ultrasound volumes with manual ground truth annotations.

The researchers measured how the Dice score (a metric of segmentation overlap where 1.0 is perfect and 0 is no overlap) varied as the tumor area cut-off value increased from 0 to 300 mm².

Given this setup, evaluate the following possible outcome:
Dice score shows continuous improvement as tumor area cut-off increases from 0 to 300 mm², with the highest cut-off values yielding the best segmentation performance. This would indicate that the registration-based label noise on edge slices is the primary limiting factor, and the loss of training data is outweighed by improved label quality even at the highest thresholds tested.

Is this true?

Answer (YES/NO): NO